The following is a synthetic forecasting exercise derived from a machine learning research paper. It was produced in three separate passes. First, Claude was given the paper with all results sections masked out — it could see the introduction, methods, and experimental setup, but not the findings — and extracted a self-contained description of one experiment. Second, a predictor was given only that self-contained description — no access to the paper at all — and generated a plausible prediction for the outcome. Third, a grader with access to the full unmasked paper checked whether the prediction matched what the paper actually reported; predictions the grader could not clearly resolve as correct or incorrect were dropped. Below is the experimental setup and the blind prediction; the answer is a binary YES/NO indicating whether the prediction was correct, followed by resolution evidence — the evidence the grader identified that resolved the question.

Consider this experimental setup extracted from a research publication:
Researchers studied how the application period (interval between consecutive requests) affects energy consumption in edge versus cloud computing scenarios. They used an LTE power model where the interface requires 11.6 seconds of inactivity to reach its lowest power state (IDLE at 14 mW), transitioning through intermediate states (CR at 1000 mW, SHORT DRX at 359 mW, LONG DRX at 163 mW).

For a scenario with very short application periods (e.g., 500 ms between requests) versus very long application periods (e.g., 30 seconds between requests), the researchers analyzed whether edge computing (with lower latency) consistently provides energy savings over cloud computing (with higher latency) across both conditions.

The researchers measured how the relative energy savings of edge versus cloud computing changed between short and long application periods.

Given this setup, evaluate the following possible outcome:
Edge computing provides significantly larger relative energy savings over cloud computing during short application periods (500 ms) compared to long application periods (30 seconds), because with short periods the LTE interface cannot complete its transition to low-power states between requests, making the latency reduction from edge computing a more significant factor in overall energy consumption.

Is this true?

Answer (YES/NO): NO